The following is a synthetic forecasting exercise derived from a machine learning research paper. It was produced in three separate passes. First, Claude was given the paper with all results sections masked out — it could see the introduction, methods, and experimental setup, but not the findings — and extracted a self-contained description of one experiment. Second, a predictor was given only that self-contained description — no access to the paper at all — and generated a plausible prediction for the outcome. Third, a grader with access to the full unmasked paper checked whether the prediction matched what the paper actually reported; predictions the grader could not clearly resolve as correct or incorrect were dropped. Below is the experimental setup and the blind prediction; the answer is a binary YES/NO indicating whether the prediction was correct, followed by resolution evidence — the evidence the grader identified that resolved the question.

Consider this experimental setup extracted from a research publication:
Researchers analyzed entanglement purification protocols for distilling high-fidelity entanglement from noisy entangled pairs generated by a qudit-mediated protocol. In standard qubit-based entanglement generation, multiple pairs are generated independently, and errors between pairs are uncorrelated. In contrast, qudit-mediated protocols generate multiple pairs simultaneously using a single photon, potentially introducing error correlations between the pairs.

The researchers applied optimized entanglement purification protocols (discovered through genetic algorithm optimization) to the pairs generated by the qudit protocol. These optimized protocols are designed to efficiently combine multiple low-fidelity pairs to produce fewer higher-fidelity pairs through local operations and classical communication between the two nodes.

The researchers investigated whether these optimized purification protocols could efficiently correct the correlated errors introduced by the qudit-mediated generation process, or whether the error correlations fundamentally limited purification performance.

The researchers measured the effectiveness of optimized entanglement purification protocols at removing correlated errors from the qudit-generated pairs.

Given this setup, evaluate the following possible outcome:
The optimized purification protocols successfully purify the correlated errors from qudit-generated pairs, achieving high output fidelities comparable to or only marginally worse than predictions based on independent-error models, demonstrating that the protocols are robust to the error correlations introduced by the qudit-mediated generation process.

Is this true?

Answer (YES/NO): YES